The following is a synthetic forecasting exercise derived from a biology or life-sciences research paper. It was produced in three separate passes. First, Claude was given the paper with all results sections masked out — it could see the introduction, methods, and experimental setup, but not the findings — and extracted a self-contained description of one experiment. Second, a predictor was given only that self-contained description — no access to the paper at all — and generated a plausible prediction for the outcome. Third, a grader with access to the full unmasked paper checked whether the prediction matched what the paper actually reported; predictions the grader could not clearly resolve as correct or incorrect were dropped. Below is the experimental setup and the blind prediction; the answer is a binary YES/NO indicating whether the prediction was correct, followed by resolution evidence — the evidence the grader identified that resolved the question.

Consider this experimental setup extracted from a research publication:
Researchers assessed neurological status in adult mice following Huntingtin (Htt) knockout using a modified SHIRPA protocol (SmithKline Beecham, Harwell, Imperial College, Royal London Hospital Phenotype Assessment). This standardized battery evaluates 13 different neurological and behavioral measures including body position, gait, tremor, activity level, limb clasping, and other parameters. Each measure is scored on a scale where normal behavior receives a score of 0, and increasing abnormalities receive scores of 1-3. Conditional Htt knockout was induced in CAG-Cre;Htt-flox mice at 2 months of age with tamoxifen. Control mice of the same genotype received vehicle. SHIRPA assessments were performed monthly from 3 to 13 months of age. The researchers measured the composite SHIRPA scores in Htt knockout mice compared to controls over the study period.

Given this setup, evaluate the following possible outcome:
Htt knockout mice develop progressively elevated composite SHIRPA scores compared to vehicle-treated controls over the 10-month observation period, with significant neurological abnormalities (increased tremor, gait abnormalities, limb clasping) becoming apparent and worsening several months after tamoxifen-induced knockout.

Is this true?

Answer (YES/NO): YES